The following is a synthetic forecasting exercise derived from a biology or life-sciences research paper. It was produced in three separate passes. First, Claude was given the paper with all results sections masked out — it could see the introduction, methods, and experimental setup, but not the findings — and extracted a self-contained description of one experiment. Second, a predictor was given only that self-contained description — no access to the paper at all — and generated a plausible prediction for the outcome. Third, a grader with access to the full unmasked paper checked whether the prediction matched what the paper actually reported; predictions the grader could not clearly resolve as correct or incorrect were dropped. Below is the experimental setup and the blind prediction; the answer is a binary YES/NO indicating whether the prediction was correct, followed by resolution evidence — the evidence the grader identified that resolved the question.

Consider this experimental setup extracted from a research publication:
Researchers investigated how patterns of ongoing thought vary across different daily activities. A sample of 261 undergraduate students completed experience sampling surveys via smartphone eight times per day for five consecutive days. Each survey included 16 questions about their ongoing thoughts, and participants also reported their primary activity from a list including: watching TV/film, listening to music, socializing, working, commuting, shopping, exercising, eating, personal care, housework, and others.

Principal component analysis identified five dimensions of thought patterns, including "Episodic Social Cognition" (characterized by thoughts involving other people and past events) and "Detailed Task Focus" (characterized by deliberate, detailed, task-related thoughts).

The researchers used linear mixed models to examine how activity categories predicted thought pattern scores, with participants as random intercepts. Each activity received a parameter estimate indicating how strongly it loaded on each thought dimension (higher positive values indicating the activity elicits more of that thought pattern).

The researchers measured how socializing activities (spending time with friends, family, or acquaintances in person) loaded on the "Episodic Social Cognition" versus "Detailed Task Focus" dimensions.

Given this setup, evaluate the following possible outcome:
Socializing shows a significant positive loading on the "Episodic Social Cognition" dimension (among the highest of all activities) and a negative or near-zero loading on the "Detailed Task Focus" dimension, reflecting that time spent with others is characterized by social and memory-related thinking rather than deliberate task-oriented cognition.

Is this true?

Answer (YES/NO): YES